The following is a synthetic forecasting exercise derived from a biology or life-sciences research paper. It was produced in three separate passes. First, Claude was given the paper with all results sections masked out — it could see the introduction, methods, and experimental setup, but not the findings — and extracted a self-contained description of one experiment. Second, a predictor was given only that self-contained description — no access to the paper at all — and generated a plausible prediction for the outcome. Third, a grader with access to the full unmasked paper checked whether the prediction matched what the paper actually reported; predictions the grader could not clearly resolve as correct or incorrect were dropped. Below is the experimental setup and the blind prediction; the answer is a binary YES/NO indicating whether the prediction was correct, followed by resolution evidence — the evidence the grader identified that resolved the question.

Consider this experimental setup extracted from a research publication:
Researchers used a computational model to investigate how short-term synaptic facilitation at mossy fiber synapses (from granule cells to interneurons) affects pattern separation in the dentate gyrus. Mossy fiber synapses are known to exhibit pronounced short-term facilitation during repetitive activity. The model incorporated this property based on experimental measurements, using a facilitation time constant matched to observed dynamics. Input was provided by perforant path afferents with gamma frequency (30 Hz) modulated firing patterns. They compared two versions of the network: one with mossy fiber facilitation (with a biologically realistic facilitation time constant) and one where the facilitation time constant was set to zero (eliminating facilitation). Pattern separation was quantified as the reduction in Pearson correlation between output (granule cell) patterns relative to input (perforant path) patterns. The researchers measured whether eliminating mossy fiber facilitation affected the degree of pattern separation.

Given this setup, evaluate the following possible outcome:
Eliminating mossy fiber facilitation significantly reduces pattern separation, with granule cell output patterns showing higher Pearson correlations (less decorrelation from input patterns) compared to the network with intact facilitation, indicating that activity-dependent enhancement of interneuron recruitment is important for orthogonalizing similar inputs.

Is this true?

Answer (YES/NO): NO